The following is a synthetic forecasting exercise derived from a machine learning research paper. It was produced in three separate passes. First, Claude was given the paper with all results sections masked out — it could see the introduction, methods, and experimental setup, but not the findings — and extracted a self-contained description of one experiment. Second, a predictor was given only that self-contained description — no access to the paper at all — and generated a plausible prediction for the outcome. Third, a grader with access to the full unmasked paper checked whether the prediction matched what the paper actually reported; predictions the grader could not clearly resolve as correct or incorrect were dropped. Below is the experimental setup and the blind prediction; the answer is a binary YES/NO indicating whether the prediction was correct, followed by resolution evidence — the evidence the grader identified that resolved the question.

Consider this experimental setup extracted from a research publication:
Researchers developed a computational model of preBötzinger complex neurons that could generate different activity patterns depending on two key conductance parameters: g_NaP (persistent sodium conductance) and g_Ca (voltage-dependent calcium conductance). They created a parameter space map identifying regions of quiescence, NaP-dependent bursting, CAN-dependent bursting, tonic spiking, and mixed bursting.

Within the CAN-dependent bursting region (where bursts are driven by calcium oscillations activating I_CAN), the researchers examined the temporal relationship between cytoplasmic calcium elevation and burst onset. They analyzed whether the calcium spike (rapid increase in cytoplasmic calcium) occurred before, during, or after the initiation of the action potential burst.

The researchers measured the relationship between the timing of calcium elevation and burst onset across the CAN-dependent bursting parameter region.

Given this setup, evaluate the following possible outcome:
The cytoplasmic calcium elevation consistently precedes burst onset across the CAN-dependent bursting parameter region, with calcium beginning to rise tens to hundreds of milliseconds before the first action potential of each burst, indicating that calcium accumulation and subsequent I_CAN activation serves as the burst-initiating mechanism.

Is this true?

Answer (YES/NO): NO